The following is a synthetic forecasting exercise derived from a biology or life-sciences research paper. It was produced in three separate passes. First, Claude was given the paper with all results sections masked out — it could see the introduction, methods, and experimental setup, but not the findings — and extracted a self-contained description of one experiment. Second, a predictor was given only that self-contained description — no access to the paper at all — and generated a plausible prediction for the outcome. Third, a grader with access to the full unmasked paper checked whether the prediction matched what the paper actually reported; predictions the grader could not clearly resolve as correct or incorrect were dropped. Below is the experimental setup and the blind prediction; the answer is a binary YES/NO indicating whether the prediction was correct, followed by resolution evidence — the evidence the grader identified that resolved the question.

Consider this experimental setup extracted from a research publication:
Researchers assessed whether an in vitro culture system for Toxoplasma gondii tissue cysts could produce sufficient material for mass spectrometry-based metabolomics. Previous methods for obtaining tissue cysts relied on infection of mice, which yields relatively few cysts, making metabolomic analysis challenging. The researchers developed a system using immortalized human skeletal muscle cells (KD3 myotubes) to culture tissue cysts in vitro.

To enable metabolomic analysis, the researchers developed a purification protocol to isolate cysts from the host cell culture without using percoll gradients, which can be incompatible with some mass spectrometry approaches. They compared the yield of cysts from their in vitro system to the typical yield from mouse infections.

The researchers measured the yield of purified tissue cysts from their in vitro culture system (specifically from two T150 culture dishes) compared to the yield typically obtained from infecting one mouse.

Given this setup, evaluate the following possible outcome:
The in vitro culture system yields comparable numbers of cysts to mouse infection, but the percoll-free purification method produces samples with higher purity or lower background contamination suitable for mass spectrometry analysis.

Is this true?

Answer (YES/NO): NO